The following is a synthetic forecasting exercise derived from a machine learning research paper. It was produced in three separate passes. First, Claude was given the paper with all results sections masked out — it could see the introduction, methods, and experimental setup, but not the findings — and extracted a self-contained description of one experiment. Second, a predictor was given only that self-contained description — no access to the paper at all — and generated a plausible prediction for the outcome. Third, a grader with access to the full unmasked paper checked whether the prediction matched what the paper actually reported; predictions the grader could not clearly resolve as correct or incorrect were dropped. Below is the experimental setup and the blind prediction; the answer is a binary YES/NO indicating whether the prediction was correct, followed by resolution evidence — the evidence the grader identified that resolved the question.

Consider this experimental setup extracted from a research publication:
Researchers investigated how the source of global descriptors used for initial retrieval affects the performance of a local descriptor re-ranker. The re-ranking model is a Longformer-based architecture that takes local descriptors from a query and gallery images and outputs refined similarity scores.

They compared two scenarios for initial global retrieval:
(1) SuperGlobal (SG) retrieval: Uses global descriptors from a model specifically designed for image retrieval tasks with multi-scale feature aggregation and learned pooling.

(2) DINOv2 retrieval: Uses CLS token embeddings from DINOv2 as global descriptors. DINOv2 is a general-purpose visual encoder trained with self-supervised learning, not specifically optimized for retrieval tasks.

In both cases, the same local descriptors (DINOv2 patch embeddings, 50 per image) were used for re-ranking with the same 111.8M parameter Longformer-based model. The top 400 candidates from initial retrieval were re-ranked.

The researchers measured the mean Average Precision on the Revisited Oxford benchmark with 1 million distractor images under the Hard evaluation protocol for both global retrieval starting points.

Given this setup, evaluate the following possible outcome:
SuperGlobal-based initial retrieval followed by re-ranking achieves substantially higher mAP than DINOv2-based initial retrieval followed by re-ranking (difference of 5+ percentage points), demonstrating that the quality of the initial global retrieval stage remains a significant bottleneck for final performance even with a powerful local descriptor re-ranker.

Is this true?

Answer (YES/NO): YES